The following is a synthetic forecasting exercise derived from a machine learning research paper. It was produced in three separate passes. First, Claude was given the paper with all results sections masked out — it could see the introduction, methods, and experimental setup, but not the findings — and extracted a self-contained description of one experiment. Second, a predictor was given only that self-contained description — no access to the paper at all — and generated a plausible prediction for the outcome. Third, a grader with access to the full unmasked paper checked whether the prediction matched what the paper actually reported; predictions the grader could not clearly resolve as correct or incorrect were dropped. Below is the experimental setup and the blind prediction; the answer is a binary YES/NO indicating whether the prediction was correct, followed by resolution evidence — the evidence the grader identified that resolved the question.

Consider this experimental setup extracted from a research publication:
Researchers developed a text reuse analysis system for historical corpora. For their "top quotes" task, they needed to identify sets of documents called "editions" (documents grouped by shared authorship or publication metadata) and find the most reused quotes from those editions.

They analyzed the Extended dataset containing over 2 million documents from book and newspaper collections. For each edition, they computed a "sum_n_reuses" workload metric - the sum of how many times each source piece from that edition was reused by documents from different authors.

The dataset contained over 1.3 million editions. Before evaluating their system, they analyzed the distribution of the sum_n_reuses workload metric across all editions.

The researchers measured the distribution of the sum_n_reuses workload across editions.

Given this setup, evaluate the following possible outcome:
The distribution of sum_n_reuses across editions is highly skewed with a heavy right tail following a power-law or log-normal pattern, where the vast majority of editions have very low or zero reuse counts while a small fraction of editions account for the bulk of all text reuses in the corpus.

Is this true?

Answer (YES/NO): YES